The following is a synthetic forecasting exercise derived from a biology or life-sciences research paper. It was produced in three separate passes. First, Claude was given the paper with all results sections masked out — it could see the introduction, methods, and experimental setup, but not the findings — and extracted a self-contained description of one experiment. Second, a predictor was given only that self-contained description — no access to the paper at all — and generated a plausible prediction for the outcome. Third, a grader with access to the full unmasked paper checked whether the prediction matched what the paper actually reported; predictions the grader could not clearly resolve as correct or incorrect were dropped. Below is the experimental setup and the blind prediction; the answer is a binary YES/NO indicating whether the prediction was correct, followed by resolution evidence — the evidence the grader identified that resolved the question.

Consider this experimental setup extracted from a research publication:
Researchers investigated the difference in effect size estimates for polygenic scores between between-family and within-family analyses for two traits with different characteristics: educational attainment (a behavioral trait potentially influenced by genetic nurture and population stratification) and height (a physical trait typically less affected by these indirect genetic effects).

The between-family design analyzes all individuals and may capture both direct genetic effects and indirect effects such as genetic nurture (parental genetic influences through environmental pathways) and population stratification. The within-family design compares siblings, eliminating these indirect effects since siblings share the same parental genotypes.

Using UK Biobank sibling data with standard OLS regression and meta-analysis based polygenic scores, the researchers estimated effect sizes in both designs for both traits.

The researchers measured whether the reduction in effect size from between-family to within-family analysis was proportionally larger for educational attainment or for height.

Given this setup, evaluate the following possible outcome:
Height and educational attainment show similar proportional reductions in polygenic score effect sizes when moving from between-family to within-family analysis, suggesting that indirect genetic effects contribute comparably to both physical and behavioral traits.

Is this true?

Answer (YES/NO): NO